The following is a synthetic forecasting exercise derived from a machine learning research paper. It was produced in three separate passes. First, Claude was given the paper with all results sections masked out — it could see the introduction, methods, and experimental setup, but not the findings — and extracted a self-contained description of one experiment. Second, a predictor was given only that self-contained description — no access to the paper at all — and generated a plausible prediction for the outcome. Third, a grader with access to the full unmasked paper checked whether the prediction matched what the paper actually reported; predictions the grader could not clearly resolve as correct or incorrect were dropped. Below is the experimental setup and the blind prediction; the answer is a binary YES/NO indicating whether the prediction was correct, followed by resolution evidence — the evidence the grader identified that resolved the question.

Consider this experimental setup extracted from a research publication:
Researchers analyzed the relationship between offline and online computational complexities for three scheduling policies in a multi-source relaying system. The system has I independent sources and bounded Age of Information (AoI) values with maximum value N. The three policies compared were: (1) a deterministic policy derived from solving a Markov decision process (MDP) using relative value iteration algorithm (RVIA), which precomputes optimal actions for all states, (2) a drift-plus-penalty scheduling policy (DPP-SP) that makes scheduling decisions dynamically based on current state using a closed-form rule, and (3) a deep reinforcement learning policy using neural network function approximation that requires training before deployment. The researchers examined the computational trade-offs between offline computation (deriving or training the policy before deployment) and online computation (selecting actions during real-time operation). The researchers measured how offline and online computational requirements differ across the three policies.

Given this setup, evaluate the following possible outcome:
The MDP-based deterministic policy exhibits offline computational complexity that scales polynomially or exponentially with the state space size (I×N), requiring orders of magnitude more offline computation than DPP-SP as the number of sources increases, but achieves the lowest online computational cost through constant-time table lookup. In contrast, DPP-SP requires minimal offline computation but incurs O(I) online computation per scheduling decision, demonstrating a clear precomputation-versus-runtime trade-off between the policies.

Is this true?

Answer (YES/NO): NO